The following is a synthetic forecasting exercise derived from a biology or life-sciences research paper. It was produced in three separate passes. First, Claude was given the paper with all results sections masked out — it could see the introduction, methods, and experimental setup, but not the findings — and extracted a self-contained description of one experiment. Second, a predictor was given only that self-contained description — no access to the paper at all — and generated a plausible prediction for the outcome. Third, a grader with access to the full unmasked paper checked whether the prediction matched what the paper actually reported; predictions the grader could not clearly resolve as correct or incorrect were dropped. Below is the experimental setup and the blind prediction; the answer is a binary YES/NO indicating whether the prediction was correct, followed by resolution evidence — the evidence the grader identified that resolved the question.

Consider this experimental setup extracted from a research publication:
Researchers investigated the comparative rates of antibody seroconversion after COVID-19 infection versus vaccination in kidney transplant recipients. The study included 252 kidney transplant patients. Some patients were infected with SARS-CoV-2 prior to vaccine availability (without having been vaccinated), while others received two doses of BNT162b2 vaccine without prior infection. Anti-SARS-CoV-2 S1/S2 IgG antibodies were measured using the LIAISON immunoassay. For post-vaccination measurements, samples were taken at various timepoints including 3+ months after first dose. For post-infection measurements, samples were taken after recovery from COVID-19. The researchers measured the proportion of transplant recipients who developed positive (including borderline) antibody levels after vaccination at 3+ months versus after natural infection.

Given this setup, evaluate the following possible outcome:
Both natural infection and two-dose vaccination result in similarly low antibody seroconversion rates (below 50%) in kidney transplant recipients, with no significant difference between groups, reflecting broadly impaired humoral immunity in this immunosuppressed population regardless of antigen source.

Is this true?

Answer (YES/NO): NO